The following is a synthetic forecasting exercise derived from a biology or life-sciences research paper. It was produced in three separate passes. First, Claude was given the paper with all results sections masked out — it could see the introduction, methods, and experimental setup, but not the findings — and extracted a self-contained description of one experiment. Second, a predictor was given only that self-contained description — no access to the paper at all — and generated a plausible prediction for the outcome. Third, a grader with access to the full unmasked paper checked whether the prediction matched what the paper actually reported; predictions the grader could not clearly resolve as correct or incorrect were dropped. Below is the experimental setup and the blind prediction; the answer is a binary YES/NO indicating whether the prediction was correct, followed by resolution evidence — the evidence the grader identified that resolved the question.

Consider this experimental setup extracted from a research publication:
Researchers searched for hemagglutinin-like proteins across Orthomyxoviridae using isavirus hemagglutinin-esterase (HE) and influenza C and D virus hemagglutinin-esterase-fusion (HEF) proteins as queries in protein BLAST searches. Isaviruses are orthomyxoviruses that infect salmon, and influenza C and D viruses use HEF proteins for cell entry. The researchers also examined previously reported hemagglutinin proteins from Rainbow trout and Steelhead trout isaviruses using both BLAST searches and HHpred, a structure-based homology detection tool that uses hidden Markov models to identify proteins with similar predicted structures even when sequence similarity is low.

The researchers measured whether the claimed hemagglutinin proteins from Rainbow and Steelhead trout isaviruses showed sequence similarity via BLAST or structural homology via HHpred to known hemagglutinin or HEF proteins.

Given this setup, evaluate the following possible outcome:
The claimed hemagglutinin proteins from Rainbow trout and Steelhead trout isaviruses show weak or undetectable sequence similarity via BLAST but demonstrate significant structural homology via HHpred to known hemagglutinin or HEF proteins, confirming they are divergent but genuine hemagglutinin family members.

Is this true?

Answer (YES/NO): NO